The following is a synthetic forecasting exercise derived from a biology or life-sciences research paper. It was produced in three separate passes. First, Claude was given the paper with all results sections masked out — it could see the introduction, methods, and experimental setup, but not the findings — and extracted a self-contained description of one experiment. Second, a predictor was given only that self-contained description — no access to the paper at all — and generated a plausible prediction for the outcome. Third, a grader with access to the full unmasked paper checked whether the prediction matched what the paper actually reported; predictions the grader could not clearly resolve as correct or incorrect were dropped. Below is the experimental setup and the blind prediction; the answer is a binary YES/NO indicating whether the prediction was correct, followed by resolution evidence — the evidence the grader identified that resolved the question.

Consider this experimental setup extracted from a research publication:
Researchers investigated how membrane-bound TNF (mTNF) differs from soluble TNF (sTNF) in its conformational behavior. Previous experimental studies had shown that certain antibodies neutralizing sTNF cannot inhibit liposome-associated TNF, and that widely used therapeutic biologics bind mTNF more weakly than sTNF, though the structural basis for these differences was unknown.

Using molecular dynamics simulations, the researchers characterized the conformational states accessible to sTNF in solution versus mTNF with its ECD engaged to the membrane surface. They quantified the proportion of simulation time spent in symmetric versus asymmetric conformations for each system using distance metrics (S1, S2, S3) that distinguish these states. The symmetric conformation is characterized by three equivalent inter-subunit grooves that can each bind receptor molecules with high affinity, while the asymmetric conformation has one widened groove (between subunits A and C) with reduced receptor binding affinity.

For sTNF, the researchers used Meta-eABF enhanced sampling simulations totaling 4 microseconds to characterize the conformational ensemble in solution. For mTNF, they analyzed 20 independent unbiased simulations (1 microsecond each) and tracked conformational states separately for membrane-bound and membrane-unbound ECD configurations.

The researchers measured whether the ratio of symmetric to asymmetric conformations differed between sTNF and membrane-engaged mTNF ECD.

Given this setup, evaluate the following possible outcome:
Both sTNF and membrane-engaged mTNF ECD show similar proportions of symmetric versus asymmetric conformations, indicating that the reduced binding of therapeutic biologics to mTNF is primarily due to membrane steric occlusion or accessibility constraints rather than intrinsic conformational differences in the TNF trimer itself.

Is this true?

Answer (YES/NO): NO